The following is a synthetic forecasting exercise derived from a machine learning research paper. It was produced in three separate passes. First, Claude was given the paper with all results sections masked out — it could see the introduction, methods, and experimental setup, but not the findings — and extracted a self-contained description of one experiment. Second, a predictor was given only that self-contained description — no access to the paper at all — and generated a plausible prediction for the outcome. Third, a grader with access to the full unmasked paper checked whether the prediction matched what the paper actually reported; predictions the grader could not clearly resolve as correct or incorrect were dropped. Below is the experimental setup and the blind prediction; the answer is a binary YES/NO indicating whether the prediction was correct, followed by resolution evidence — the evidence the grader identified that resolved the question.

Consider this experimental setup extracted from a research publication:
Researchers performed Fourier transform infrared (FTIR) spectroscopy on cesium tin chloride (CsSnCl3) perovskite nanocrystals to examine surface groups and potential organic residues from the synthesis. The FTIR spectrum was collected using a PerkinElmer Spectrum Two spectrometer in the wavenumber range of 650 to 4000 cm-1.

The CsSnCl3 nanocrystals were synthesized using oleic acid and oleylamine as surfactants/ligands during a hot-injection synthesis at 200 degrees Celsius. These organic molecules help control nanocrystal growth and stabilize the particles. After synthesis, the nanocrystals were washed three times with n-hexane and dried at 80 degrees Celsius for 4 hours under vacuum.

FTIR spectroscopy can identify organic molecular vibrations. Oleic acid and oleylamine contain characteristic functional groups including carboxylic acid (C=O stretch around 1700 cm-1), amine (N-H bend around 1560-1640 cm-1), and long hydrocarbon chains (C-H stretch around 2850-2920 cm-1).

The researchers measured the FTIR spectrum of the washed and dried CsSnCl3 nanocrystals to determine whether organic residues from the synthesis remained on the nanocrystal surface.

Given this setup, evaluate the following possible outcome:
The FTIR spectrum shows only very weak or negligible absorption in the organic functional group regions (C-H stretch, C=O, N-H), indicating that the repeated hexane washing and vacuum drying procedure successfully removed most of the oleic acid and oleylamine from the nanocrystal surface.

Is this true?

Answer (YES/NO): NO